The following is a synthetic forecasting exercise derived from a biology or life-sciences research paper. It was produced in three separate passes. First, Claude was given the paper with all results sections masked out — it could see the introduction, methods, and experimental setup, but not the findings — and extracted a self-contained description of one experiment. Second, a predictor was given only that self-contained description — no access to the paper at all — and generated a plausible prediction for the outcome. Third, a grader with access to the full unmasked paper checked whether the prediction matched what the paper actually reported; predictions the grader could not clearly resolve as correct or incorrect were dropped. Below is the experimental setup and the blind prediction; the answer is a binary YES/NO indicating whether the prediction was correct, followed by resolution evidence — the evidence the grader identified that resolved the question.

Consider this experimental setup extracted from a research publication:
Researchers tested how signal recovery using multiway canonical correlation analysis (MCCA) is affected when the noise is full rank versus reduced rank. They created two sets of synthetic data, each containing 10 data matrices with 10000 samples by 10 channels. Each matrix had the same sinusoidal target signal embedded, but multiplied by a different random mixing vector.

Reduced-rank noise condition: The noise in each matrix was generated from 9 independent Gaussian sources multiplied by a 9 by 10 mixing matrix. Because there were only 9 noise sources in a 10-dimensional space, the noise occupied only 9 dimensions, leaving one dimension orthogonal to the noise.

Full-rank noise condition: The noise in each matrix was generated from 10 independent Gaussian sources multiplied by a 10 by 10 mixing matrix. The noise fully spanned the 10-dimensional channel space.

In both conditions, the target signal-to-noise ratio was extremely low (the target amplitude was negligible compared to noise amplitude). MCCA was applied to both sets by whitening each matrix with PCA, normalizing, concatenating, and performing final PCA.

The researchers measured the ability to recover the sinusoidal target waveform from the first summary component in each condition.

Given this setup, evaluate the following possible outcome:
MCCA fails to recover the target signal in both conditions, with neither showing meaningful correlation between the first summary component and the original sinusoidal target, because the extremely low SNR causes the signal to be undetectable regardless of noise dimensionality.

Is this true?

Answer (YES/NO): NO